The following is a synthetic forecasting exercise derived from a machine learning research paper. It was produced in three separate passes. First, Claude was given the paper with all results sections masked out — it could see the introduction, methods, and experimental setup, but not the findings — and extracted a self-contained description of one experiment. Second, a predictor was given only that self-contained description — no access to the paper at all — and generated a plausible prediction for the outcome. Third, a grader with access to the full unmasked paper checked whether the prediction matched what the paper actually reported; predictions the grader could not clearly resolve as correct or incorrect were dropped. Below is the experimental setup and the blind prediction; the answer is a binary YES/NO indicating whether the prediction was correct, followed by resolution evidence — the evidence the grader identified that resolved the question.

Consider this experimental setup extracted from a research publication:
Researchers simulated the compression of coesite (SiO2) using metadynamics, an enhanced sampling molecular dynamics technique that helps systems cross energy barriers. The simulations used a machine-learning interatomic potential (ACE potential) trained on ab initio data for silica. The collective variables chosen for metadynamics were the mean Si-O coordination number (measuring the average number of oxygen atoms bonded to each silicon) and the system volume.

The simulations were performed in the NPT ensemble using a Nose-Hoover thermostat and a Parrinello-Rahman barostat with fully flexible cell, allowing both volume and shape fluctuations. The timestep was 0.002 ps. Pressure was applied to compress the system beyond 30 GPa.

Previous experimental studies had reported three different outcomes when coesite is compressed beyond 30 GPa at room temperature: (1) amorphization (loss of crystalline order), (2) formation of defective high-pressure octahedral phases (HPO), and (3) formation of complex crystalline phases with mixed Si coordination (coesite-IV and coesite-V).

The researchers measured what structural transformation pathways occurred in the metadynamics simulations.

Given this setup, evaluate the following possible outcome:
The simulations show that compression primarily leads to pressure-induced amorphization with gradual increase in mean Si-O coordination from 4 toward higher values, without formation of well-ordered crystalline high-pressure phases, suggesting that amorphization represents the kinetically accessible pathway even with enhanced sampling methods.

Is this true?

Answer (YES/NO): NO